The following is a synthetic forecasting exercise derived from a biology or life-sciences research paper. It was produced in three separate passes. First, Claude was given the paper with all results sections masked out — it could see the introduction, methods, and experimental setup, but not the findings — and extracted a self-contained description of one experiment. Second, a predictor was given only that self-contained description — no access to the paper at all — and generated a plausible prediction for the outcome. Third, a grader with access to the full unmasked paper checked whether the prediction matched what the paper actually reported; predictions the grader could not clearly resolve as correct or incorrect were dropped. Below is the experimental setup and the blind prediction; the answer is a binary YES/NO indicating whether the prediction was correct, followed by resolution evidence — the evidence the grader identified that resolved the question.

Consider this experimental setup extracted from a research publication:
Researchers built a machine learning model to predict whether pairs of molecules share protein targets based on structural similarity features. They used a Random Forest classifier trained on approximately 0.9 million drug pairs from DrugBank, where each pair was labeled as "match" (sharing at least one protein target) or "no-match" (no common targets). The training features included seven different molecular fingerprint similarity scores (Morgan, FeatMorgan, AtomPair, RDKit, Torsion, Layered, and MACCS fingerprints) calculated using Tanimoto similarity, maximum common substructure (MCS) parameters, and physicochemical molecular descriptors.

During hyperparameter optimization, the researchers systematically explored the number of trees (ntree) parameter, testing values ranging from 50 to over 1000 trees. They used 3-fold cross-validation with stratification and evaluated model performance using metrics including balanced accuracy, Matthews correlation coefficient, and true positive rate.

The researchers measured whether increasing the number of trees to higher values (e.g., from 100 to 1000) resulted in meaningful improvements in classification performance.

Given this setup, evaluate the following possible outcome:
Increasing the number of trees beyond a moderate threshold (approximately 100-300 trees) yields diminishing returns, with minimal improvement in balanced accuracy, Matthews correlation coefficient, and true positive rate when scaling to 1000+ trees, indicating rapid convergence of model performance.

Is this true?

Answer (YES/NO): YES